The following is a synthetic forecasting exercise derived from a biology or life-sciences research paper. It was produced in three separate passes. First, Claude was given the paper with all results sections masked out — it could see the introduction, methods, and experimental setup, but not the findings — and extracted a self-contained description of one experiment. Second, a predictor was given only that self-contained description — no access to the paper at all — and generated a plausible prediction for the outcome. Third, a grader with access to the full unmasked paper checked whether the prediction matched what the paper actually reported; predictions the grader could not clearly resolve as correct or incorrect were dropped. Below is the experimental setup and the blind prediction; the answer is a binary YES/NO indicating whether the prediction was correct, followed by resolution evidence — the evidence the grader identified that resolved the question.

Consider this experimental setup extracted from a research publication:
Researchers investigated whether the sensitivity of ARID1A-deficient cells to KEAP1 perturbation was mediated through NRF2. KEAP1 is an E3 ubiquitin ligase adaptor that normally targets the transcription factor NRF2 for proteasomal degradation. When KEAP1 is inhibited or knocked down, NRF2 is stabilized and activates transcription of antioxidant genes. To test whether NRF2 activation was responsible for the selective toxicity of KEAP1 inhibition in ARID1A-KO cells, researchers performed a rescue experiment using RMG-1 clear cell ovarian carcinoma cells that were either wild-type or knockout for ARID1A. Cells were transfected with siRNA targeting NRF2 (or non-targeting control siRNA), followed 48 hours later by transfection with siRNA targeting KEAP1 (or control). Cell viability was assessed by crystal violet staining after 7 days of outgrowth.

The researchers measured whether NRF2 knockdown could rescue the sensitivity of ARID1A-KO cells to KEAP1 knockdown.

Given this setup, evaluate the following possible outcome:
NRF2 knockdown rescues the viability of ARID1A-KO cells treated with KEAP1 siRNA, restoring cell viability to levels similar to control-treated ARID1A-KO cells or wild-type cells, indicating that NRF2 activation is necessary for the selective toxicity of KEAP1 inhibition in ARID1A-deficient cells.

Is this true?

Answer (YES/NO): NO